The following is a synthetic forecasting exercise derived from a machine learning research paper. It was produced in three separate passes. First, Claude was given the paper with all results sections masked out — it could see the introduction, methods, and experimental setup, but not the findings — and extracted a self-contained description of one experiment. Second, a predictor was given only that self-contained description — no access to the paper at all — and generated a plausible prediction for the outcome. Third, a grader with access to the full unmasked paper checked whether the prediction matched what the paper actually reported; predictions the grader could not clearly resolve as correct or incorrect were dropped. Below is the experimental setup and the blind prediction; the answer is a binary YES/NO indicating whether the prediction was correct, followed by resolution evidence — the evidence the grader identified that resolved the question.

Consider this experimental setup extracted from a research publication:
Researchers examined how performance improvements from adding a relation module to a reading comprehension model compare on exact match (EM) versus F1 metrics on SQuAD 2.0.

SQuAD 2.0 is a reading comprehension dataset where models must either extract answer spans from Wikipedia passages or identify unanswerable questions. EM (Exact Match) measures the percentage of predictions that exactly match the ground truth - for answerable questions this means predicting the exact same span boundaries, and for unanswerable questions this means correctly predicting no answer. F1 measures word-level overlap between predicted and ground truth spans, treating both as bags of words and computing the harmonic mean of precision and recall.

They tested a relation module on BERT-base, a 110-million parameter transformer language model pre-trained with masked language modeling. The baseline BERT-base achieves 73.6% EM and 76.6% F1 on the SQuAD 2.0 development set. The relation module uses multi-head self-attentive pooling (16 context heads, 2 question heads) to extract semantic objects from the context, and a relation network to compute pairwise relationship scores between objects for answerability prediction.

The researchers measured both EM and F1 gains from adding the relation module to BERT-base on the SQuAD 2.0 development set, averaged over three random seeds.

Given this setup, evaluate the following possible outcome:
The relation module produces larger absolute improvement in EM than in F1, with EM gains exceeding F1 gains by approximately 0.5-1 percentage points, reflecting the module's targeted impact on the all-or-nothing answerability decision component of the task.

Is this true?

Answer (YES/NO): NO